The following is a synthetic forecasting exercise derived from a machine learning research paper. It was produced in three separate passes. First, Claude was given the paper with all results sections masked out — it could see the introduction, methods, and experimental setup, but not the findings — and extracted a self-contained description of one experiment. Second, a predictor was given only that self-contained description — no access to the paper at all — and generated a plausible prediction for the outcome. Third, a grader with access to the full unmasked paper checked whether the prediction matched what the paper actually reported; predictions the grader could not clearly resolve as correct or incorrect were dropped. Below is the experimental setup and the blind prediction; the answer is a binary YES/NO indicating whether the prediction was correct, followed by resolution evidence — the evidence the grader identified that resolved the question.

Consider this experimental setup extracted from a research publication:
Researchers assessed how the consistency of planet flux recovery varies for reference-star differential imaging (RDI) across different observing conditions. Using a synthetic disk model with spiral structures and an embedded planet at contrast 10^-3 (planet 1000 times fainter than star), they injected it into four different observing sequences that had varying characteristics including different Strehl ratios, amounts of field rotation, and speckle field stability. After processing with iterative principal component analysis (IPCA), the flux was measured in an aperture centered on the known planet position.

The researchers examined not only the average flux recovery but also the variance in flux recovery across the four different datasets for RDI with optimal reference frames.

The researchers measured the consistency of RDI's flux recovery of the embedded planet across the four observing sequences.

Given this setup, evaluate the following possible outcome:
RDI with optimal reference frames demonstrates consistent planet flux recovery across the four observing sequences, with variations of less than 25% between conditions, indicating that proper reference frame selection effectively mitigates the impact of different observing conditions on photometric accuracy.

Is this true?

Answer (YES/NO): NO